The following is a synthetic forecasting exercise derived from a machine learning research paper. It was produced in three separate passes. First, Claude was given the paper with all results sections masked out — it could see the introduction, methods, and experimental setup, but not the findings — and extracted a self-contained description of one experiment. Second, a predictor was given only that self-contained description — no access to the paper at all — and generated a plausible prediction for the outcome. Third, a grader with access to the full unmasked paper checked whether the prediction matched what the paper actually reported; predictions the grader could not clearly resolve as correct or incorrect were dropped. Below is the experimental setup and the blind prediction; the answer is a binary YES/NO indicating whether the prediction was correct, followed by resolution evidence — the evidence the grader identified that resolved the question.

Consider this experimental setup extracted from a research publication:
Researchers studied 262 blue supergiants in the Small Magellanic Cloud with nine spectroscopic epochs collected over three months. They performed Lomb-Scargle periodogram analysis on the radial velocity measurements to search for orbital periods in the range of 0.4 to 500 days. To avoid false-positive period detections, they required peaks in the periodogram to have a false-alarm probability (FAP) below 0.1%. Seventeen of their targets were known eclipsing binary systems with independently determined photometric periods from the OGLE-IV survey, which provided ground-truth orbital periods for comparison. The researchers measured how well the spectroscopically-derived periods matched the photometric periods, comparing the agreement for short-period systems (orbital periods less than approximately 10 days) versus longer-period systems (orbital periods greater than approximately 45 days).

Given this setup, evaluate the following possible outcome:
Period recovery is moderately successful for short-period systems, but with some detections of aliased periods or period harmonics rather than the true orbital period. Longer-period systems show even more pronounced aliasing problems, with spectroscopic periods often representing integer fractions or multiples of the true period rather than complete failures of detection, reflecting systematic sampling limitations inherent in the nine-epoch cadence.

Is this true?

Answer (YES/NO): NO